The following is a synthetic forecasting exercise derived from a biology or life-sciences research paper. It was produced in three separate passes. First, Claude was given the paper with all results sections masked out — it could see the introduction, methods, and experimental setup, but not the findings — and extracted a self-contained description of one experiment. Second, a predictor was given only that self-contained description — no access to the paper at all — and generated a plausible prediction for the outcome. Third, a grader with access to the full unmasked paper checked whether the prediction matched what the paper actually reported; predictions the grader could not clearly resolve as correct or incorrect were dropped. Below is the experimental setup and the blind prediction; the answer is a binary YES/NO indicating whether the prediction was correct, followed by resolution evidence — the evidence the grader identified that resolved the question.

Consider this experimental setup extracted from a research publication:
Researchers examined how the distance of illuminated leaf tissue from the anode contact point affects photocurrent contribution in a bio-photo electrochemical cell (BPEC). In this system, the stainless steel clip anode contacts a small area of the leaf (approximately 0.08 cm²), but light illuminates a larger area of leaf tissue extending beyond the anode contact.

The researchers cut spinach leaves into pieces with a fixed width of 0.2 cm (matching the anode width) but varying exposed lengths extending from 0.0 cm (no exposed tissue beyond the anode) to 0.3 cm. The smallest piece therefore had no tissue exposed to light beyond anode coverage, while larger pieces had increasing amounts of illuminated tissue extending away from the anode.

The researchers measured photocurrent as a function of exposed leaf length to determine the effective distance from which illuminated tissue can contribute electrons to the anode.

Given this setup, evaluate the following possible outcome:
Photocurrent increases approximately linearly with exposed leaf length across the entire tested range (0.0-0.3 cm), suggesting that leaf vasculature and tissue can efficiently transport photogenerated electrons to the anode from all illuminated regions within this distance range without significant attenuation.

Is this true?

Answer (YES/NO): NO